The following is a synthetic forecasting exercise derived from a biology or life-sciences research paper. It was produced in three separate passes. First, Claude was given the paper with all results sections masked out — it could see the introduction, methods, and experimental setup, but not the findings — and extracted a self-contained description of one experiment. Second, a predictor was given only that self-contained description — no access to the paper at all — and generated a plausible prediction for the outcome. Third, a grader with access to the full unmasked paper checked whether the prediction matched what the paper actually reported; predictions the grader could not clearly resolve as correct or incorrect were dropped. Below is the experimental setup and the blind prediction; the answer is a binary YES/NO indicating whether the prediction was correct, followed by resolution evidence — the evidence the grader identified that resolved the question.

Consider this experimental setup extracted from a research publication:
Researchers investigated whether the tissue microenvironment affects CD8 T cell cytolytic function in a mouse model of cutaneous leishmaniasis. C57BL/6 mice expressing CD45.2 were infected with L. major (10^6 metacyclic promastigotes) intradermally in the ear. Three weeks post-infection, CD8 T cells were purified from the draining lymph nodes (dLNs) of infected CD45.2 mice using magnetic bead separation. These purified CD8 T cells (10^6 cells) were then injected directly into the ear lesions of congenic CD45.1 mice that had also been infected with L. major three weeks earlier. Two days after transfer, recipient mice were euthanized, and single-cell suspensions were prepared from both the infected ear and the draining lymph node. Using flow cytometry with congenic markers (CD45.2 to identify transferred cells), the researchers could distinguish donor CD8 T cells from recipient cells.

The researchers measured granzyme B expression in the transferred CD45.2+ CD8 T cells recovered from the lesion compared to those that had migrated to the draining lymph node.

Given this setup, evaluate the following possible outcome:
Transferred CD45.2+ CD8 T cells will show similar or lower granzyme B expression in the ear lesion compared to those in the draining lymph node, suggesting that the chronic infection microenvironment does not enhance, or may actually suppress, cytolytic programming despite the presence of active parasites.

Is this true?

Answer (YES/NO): NO